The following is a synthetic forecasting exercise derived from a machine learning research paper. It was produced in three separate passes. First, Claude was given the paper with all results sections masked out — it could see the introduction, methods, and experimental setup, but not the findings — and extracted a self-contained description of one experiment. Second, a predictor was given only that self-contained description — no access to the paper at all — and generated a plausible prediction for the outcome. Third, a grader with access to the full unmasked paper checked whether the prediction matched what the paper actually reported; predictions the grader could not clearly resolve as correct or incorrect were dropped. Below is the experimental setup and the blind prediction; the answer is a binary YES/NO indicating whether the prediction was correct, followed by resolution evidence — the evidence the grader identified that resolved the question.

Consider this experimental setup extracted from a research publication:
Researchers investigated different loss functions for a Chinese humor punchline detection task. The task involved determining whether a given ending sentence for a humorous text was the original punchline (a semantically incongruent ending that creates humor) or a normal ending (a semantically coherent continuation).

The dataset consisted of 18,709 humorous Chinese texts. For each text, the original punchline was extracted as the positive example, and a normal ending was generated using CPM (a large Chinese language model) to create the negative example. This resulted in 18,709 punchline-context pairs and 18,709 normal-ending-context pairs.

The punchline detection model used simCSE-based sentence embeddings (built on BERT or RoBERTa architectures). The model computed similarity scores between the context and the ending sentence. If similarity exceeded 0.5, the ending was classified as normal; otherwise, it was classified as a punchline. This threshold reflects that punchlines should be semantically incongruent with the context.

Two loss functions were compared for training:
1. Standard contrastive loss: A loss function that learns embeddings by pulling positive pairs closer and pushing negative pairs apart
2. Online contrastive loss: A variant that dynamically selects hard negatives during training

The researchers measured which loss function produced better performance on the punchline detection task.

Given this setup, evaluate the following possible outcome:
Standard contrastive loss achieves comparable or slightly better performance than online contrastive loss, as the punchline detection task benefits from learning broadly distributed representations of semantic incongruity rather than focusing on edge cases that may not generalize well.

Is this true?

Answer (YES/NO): NO